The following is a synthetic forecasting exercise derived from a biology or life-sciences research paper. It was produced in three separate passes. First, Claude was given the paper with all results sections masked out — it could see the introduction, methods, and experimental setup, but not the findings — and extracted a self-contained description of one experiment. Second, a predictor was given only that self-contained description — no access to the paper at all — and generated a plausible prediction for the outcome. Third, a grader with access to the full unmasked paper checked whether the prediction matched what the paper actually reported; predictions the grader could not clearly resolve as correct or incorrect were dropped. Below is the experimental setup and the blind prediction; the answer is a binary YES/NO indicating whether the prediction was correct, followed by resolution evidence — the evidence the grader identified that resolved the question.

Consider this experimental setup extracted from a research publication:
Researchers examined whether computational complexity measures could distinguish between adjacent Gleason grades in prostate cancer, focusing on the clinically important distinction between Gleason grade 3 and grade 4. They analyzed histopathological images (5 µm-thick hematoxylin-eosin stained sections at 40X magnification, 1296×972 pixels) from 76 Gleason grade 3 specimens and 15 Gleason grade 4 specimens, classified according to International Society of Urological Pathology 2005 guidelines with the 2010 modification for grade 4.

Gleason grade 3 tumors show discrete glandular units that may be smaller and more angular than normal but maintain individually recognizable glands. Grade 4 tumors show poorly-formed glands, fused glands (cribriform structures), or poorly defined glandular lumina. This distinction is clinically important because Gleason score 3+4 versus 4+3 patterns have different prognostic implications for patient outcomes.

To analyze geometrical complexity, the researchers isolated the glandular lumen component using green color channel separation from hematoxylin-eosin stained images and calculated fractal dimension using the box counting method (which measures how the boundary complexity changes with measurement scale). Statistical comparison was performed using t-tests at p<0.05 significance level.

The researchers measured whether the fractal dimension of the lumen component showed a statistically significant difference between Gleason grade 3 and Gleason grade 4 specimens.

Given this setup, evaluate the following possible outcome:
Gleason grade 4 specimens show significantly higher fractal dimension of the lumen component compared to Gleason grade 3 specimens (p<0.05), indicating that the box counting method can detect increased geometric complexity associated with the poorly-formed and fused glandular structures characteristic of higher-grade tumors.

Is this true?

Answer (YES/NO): NO